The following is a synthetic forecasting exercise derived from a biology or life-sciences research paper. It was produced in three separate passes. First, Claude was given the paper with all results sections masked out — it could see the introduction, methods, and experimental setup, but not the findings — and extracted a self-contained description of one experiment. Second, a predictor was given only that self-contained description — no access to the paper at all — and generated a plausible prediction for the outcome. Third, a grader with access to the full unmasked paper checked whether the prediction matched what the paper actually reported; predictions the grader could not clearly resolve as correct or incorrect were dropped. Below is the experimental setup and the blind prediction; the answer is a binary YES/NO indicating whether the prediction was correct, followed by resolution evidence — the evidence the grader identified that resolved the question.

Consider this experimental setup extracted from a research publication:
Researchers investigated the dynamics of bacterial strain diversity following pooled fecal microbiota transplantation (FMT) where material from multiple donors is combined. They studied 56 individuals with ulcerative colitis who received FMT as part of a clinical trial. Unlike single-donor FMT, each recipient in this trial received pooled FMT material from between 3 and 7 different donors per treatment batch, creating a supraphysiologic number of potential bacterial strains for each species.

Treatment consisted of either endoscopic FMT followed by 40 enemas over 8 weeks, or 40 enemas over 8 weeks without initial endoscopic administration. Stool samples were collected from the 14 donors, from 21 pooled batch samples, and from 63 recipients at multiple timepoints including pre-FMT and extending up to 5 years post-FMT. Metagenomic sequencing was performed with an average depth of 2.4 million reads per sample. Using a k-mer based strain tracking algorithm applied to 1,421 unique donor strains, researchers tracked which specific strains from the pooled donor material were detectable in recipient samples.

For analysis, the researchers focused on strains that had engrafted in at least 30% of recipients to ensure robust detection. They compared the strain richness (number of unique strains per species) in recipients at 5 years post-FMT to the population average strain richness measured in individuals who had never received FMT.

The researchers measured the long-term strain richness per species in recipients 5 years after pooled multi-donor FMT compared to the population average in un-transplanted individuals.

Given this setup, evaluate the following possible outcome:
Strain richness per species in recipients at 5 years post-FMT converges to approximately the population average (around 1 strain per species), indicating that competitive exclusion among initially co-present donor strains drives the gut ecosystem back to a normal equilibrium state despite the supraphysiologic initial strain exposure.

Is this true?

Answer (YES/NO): YES